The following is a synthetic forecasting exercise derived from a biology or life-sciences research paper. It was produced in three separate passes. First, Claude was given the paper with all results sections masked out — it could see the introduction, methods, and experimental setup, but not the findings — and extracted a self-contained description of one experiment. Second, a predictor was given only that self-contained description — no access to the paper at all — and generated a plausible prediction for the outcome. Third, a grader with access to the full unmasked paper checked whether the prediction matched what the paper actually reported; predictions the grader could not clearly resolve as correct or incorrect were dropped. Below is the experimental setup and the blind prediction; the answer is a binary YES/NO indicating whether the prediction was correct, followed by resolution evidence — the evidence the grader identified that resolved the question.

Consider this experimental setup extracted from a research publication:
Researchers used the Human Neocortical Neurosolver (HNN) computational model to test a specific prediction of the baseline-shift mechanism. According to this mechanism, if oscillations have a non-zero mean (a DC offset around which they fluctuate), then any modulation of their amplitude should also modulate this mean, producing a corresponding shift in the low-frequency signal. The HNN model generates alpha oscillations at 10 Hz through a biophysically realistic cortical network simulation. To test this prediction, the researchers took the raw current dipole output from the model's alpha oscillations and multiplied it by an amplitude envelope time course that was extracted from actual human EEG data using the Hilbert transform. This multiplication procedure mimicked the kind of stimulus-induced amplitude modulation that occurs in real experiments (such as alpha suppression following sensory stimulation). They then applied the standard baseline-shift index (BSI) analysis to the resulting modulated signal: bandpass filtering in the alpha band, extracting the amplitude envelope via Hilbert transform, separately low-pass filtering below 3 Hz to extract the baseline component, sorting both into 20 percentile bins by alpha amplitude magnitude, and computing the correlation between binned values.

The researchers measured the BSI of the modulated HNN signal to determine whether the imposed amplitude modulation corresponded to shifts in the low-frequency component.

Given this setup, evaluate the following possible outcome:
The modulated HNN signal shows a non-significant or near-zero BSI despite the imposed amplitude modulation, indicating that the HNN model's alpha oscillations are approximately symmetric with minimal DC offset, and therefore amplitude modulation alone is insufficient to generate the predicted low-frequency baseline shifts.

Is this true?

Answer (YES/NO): NO